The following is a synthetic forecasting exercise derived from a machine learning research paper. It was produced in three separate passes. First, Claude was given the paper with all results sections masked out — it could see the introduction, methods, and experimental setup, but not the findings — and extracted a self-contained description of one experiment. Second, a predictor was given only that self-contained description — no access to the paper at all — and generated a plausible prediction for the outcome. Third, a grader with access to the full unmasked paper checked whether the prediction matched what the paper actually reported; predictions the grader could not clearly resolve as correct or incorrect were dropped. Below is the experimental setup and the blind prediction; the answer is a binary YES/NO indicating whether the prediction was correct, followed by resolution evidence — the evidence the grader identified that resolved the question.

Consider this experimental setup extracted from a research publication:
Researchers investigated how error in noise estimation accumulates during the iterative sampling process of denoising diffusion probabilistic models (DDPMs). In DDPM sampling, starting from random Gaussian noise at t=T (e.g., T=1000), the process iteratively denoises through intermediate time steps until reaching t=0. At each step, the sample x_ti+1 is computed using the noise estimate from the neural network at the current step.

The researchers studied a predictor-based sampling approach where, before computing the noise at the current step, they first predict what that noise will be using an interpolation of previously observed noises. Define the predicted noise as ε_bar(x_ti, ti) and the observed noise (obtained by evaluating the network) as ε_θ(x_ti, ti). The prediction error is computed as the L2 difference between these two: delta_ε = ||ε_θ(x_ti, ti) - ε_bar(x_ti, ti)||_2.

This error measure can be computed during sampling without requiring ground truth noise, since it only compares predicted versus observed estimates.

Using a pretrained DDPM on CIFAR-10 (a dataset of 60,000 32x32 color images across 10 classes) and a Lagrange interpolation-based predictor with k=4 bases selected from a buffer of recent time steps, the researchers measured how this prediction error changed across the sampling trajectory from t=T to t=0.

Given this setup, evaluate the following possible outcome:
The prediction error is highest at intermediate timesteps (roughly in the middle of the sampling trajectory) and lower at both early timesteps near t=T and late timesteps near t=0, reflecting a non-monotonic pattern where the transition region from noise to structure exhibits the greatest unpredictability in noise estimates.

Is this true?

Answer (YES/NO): NO